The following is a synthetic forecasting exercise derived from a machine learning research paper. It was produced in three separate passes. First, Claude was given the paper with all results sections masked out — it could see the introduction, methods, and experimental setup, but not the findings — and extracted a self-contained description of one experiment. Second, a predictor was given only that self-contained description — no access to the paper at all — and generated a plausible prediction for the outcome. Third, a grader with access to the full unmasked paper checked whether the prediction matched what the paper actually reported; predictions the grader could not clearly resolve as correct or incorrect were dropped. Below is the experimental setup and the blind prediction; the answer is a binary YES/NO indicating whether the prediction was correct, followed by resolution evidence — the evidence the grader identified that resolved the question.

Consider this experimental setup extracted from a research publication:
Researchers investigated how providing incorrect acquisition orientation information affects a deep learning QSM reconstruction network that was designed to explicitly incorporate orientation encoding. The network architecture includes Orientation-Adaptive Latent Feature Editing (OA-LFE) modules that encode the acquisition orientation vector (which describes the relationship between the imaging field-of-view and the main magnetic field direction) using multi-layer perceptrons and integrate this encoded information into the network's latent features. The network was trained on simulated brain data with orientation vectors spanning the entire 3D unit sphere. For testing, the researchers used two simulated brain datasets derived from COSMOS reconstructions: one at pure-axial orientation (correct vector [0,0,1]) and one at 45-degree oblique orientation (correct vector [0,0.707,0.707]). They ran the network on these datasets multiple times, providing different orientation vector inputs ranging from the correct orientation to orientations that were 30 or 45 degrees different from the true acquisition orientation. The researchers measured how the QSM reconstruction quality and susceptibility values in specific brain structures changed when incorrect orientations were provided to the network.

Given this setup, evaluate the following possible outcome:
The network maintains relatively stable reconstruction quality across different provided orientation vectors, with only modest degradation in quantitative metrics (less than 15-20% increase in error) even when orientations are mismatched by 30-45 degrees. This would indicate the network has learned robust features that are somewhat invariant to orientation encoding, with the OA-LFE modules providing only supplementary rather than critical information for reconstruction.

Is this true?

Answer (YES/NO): NO